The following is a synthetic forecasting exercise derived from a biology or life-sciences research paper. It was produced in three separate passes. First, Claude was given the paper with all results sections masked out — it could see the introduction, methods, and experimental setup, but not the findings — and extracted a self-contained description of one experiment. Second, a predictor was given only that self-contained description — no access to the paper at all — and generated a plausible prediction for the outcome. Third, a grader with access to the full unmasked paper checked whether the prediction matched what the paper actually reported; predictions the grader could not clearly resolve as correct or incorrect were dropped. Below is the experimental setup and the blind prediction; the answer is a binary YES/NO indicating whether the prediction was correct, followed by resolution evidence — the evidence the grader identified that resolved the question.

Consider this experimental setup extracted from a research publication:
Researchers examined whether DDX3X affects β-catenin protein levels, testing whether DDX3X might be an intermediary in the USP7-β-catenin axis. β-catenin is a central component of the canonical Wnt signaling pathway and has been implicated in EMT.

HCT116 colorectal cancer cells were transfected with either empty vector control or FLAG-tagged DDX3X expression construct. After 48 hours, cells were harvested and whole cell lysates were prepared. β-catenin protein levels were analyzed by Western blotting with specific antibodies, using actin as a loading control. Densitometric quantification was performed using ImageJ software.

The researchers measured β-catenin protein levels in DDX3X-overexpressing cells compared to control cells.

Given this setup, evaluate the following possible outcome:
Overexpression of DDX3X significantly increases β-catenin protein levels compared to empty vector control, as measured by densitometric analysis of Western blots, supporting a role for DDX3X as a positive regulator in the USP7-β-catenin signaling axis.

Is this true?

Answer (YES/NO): YES